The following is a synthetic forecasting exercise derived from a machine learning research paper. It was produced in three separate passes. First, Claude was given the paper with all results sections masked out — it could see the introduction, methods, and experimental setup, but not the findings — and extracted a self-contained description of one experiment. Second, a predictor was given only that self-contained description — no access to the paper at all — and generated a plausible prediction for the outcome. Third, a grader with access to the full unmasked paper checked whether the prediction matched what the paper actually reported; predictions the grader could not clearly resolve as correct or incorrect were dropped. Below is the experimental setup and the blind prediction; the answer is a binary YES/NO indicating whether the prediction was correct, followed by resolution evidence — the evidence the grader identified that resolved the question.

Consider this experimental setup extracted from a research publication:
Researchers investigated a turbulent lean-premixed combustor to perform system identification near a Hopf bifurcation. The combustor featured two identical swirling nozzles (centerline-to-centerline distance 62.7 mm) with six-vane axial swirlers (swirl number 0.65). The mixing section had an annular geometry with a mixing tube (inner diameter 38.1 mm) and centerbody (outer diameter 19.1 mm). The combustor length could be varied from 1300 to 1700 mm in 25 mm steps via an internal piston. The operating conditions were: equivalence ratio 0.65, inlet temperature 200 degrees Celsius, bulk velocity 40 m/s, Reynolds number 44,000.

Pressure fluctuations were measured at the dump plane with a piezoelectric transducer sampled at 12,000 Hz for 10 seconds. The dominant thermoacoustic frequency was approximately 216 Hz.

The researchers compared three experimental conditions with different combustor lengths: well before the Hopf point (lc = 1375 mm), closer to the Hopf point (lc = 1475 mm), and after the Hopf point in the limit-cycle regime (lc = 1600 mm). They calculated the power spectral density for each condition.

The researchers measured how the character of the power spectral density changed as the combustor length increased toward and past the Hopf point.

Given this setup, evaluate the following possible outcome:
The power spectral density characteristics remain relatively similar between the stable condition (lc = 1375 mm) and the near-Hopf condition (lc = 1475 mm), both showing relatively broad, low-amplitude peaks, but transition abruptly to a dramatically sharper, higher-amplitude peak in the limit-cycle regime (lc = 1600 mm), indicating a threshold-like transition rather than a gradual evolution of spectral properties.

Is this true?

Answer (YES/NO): NO